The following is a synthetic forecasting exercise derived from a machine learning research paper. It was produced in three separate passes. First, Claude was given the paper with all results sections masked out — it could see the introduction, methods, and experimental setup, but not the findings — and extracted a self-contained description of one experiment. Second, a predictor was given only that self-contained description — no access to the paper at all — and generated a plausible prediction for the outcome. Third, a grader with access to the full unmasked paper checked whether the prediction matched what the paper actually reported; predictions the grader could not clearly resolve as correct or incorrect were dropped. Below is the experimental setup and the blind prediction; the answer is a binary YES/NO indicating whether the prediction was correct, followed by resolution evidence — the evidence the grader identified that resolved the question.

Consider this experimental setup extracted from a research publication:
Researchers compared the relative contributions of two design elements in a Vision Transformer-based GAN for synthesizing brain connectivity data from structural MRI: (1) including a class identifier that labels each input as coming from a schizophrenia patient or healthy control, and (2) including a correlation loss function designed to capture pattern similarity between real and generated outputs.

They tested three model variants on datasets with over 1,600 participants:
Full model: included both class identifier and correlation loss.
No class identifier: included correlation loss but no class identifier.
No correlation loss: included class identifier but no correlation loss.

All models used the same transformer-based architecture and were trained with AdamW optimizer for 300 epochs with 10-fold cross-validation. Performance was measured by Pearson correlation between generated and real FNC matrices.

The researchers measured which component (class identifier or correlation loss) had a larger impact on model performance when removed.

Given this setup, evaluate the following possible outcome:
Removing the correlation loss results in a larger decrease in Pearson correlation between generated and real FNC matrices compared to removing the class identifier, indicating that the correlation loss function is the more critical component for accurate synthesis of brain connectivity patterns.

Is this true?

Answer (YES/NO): NO